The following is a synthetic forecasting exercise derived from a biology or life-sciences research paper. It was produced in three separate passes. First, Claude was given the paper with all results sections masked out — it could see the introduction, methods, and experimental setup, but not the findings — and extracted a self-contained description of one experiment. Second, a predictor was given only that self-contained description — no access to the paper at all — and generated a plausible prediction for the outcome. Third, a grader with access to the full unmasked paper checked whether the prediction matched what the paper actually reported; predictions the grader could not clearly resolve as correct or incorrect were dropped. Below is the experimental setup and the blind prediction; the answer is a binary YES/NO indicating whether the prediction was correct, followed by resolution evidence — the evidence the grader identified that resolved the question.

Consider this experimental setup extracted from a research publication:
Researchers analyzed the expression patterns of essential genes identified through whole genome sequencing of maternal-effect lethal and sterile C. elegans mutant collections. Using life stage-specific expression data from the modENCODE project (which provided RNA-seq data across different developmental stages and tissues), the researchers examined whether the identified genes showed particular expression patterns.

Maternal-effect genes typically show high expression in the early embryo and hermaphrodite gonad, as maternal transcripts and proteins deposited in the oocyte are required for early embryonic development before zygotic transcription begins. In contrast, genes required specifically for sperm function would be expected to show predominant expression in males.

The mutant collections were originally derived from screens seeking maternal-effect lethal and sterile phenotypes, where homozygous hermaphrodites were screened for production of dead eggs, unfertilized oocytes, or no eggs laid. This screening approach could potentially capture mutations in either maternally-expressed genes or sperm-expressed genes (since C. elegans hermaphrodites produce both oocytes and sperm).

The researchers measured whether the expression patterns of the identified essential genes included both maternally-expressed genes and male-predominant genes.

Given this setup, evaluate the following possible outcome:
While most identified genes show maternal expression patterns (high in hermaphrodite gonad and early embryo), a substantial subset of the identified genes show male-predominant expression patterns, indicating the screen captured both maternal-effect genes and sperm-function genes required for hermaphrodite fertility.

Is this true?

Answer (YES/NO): NO